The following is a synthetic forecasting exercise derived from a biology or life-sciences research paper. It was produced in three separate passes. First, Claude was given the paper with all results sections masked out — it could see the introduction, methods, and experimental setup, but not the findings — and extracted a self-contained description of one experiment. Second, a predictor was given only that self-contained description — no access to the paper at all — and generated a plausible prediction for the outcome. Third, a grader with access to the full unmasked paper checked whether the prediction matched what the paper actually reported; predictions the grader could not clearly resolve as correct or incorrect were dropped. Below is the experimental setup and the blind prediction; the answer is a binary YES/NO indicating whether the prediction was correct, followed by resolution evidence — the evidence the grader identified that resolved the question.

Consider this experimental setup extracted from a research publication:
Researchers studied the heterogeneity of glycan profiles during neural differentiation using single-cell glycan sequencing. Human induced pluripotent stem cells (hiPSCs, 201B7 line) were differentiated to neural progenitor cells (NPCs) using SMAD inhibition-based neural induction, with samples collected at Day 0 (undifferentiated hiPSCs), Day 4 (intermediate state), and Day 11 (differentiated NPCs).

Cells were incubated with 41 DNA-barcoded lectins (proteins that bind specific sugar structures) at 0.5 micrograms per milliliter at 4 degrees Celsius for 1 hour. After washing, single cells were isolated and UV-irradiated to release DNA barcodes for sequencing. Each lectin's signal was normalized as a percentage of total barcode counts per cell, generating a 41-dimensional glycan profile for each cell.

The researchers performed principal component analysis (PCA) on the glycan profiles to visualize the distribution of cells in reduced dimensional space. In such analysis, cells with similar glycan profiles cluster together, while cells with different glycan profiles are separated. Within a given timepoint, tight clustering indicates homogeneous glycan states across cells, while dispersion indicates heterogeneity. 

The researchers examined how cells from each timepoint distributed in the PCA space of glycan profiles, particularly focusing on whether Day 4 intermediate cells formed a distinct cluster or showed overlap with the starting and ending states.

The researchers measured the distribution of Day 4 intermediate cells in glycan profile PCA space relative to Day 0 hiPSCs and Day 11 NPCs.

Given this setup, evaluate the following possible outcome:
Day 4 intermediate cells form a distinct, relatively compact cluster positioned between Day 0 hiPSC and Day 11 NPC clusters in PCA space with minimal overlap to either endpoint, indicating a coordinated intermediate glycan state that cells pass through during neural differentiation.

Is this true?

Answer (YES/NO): NO